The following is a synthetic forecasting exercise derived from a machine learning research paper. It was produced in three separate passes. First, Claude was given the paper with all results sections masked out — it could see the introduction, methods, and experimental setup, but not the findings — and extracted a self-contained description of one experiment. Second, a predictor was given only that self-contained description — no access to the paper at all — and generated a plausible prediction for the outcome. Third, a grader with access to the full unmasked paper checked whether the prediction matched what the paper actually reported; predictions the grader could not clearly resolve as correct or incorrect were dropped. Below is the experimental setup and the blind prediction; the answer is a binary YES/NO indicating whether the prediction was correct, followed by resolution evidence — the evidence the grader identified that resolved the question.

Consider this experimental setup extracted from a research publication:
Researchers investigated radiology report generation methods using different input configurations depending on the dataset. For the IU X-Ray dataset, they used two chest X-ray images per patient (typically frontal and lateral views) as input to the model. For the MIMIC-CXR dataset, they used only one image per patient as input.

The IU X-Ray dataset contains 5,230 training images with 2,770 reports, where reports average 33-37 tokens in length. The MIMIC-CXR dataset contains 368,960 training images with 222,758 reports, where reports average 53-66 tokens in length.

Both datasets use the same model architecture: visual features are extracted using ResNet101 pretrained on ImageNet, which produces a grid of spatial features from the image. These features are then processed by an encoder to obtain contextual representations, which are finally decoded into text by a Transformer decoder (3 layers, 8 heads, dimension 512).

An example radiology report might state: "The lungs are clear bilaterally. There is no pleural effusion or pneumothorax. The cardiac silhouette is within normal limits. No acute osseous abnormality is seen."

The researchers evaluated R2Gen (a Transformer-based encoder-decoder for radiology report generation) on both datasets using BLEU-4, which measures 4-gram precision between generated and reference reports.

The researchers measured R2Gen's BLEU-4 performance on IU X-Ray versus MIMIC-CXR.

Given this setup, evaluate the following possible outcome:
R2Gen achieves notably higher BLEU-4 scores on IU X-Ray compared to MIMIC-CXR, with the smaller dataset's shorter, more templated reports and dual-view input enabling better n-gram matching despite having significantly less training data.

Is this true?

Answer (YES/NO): YES